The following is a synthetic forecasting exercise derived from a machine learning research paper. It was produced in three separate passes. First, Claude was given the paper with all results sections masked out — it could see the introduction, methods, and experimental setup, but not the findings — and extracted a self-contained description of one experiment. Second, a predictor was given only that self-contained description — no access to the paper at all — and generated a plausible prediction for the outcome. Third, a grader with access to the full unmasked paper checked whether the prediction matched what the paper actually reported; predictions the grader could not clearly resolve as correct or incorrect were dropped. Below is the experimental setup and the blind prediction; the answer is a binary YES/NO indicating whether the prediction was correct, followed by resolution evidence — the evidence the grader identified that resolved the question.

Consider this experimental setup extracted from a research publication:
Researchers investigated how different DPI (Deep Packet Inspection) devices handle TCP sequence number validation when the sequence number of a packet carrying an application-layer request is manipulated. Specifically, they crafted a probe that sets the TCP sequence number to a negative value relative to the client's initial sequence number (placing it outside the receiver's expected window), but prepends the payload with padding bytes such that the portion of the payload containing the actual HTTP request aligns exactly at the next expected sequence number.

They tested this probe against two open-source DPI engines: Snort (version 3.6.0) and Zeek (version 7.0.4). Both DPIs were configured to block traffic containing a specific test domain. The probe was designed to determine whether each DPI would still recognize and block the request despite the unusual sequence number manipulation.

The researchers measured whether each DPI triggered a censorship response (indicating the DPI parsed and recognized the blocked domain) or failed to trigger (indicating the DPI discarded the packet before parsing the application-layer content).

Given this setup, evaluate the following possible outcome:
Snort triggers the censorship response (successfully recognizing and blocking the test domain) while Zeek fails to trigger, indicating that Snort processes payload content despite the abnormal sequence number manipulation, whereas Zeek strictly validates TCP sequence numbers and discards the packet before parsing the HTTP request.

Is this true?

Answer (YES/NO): YES